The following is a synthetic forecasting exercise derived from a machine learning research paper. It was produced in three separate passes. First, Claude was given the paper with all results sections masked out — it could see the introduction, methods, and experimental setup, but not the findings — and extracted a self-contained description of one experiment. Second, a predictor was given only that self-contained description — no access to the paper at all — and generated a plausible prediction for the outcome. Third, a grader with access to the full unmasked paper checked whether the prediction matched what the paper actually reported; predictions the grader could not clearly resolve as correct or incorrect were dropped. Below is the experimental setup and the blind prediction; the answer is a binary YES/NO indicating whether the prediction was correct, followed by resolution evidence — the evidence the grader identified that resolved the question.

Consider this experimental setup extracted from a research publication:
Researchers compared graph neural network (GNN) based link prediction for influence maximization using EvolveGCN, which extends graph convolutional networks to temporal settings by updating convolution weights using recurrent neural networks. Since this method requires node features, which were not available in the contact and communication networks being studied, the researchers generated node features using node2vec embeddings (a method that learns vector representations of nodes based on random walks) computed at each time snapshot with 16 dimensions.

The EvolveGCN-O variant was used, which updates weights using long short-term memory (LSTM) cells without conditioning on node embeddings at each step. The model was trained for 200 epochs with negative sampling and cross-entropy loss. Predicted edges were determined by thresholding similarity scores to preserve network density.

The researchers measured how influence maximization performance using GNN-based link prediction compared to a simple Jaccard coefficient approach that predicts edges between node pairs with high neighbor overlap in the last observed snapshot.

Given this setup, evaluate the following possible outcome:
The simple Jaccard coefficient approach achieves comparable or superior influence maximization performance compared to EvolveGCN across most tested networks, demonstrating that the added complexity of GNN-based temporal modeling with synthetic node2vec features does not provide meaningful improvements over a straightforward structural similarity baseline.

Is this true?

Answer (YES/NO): NO